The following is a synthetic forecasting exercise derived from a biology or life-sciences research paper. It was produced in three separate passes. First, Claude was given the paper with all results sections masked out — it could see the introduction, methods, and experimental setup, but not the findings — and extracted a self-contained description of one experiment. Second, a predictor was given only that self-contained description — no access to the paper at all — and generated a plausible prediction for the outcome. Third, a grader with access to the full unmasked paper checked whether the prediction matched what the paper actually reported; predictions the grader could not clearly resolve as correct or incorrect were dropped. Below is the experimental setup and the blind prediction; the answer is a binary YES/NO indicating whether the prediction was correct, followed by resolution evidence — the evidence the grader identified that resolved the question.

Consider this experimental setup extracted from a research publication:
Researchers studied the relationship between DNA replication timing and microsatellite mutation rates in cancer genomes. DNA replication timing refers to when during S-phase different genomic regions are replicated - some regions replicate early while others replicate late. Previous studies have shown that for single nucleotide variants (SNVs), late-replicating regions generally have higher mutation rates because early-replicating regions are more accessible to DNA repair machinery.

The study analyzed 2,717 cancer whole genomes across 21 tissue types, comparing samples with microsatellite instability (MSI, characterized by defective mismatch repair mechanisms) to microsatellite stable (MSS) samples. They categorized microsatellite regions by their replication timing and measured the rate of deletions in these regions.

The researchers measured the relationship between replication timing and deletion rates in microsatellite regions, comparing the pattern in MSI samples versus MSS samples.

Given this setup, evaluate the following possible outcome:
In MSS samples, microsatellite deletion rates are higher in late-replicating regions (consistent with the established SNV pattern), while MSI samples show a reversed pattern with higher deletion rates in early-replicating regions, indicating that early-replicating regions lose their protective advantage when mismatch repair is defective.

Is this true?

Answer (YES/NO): NO